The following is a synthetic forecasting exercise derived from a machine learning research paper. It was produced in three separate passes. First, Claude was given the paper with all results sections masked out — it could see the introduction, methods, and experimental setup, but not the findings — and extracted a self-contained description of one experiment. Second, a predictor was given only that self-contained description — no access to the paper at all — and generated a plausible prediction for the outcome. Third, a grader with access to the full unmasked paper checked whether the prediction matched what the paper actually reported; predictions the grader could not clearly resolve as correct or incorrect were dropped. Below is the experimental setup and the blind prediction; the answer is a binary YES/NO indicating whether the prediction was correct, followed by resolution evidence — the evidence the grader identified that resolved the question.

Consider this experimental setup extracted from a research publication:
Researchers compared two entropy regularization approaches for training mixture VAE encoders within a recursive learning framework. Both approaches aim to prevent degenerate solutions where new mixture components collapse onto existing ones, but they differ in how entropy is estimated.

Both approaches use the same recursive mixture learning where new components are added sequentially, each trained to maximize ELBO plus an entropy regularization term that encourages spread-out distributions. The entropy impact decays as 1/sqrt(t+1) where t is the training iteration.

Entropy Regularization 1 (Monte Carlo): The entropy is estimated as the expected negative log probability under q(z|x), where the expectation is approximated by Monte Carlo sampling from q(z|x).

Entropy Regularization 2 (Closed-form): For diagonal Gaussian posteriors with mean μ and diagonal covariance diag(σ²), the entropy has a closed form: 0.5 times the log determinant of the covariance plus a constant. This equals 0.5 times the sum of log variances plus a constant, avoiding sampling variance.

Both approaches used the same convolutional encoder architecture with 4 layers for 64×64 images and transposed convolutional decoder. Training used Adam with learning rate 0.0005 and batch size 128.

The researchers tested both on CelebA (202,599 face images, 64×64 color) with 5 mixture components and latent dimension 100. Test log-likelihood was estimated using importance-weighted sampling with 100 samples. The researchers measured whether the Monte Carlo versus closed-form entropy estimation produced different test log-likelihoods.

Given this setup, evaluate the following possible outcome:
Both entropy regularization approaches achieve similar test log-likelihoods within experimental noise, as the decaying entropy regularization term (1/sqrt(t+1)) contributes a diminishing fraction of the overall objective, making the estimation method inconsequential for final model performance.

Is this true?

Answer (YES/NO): YES